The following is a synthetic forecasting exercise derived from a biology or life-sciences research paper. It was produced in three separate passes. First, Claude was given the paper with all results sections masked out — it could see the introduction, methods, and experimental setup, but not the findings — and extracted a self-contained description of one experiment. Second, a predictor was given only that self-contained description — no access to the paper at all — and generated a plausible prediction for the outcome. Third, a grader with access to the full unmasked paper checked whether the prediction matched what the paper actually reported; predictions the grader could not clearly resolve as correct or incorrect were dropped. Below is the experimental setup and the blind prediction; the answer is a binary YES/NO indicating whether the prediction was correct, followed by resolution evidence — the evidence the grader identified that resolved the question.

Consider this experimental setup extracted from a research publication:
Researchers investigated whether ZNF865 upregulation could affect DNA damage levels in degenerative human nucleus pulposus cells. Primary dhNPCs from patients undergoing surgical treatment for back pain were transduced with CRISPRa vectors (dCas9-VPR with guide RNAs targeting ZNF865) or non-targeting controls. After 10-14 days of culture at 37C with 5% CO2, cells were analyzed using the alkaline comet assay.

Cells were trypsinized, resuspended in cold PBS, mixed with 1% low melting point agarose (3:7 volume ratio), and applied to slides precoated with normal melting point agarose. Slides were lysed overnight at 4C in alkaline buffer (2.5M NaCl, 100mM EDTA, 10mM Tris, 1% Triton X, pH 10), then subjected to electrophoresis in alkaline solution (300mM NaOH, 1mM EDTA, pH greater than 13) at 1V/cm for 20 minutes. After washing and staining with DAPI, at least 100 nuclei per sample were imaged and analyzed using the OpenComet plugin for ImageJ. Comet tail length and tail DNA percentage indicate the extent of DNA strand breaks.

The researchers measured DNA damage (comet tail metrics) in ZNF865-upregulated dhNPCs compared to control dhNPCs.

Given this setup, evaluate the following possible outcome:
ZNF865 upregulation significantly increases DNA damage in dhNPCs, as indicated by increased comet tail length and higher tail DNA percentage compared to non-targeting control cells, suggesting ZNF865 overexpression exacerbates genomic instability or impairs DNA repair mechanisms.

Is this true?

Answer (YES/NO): NO